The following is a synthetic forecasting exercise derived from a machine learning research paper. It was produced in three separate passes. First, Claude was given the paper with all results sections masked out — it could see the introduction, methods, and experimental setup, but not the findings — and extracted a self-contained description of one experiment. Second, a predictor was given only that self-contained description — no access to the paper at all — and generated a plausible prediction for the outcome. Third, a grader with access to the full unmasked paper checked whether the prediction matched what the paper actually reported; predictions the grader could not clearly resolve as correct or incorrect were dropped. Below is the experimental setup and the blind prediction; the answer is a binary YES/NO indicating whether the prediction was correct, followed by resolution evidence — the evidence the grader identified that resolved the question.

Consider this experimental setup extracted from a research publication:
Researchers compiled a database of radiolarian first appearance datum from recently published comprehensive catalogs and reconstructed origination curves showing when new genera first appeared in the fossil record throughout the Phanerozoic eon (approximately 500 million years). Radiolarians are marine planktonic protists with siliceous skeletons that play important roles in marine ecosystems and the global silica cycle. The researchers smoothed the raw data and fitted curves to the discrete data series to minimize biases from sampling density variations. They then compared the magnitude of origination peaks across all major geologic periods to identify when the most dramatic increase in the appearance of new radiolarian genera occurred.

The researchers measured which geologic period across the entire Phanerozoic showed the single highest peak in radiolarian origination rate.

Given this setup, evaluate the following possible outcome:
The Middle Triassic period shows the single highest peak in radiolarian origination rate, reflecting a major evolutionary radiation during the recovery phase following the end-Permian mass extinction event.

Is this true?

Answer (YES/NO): YES